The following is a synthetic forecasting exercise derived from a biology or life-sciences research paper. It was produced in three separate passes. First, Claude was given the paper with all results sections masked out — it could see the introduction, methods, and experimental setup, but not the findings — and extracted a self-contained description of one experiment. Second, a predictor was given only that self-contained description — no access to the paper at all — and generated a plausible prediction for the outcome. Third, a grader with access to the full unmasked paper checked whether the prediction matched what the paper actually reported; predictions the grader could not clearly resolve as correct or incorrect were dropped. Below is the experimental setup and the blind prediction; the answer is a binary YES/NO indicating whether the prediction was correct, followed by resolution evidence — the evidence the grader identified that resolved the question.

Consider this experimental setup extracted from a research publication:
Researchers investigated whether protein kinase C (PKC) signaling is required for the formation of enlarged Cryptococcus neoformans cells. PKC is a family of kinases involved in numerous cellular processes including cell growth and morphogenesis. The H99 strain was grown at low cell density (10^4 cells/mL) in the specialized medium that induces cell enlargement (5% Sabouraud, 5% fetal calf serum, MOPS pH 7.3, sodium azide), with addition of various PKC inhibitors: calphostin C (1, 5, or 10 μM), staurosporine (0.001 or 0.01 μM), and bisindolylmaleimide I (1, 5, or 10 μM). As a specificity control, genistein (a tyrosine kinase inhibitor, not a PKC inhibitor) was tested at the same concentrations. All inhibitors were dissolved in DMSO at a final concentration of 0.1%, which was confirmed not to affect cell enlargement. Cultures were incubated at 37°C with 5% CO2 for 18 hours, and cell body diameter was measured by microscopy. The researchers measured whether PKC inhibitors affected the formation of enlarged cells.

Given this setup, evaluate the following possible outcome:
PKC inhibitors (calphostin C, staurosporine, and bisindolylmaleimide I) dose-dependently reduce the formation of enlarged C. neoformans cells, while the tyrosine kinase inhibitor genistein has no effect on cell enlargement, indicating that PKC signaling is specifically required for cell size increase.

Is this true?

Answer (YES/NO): YES